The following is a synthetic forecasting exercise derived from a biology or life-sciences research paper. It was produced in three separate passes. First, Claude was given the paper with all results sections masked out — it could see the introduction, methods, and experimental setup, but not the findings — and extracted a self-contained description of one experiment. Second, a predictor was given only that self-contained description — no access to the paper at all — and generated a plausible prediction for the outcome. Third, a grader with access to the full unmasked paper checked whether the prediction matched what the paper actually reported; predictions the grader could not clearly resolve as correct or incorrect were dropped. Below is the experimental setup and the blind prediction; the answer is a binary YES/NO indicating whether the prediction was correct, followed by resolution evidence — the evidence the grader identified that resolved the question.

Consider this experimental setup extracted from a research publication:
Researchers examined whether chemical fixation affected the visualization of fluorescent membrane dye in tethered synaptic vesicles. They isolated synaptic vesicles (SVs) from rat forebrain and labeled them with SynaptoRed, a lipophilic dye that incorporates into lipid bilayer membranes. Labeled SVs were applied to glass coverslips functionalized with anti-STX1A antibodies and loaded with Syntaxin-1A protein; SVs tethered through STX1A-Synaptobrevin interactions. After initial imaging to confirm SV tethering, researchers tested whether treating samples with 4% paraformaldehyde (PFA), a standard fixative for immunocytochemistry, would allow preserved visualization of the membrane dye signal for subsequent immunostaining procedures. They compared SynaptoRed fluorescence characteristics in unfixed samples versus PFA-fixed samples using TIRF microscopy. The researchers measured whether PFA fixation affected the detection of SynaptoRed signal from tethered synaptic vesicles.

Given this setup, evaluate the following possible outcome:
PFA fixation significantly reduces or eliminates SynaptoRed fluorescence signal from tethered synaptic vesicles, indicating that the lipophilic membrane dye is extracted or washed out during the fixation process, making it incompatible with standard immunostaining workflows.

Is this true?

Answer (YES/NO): YES